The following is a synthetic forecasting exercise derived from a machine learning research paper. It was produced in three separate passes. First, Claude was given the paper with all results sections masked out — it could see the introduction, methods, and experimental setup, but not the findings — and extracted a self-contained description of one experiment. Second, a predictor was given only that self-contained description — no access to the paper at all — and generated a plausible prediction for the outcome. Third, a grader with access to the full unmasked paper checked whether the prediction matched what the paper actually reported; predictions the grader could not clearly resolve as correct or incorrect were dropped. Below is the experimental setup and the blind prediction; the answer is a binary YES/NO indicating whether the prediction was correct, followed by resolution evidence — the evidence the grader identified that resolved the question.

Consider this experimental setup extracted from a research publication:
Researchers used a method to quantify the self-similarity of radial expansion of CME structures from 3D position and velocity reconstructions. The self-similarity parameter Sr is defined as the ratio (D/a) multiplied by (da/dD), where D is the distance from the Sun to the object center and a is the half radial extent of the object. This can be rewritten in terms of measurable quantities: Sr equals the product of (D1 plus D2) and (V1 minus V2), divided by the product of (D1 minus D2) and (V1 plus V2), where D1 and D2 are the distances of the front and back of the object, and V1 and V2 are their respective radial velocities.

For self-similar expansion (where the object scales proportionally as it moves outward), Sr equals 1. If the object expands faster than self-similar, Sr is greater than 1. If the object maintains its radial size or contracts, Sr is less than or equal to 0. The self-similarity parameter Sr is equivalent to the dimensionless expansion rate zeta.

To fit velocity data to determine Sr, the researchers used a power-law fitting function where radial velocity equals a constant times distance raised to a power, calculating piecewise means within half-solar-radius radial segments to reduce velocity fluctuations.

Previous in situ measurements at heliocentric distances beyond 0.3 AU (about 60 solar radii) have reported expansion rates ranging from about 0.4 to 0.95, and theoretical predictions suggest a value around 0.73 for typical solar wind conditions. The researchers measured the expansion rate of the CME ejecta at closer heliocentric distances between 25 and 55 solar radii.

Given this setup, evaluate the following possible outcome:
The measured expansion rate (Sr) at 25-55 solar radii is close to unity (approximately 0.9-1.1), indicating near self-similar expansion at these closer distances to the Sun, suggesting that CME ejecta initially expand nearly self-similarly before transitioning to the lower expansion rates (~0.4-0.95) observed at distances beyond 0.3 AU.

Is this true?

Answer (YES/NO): NO